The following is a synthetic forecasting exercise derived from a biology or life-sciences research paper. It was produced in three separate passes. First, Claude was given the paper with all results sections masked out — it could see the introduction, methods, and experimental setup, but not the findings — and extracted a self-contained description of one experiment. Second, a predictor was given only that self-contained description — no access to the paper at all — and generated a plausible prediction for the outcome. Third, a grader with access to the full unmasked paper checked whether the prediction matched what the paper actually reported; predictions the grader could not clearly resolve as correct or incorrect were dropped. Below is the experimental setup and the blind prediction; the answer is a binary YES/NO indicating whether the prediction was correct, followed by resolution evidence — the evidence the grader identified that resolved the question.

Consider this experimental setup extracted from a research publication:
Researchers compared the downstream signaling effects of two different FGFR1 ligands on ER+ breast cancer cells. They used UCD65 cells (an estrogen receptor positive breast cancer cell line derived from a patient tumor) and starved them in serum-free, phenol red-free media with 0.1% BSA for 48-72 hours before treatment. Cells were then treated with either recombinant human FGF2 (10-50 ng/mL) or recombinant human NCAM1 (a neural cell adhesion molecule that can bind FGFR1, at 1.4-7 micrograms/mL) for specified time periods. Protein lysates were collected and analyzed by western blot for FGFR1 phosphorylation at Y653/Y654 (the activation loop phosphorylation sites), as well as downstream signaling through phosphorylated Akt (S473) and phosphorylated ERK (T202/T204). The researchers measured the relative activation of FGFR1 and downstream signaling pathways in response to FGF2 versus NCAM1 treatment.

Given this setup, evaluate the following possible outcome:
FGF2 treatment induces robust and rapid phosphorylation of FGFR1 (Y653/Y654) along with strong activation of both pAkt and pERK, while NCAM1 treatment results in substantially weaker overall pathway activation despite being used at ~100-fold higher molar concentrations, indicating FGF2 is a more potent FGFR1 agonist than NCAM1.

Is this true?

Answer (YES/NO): NO